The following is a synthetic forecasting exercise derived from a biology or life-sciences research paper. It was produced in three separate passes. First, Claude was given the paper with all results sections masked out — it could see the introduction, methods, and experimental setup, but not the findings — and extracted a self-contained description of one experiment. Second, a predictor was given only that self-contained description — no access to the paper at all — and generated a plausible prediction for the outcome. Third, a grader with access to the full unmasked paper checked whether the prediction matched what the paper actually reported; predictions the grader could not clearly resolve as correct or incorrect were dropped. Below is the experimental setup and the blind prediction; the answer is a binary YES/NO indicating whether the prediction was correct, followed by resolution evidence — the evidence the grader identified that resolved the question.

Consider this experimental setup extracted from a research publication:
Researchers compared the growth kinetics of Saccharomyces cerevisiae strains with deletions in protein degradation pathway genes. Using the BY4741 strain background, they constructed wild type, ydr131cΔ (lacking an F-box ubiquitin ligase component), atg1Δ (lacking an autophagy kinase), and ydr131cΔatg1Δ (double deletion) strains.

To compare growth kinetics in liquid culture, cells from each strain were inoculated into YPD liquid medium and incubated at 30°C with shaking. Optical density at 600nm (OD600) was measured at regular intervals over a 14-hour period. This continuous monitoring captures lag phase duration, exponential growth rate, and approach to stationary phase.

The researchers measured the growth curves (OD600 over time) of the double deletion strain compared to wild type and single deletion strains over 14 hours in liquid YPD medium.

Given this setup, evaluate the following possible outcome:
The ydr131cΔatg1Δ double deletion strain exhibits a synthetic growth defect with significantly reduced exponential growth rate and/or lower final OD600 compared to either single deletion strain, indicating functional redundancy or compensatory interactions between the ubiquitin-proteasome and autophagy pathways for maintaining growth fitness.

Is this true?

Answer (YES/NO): YES